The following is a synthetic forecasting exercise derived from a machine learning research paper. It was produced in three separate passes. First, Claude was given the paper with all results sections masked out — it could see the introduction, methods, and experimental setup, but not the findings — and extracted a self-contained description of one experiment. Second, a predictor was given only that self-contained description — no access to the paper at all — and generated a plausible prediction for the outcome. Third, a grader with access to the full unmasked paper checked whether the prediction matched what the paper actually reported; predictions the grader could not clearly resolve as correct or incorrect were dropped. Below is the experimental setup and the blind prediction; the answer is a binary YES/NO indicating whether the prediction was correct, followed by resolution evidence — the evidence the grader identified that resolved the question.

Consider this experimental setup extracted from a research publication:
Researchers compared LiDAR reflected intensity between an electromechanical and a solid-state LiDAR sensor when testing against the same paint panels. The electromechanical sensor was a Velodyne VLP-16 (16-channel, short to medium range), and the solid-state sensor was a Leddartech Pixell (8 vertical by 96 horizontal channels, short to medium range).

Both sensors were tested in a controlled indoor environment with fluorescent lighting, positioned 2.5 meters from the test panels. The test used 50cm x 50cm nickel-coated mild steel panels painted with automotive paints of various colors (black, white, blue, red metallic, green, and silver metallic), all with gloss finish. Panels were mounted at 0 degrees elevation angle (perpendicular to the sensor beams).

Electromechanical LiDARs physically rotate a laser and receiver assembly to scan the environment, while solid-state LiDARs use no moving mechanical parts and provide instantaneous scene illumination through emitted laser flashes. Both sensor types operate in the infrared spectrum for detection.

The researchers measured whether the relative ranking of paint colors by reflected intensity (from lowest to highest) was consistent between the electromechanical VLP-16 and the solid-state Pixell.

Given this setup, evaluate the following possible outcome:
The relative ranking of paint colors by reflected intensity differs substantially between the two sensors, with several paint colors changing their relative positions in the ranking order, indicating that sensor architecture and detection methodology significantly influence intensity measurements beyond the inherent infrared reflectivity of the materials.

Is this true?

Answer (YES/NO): NO